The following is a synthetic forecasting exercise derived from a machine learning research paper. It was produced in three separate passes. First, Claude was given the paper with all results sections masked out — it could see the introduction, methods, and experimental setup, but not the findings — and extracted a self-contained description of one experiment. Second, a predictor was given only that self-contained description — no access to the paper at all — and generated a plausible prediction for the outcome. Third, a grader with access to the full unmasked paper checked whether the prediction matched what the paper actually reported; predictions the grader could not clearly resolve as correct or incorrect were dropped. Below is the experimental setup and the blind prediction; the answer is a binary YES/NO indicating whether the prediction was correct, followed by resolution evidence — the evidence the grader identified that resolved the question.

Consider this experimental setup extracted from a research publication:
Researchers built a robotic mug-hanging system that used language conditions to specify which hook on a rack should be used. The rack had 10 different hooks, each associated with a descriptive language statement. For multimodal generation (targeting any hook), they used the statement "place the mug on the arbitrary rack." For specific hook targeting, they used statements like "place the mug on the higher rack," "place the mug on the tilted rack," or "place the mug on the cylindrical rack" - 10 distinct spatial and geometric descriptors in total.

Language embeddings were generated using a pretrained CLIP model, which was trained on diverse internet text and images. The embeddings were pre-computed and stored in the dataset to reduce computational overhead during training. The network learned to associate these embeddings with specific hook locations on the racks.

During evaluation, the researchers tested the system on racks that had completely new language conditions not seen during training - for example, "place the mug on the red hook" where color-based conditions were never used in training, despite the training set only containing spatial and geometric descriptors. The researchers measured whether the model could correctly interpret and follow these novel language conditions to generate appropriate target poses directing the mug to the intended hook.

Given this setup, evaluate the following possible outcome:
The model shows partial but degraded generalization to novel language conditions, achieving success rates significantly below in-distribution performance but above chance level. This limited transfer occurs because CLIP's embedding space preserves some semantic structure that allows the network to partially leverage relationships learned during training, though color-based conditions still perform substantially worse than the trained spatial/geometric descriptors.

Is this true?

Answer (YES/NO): NO